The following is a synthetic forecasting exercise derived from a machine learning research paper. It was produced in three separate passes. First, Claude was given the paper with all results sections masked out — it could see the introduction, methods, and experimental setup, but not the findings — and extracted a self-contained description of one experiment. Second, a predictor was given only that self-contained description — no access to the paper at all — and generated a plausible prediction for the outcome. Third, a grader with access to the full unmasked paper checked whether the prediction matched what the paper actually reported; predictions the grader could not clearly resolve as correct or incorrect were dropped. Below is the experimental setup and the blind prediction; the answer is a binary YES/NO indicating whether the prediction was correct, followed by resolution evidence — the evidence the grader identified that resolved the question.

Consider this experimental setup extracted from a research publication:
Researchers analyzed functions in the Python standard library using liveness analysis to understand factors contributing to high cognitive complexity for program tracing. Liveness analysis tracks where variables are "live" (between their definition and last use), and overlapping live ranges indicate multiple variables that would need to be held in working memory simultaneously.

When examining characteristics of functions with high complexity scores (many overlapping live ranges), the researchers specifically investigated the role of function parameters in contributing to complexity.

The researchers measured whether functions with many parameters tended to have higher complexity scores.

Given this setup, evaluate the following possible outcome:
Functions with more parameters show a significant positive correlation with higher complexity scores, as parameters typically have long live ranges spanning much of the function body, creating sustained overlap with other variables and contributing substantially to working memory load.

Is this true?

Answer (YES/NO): YES